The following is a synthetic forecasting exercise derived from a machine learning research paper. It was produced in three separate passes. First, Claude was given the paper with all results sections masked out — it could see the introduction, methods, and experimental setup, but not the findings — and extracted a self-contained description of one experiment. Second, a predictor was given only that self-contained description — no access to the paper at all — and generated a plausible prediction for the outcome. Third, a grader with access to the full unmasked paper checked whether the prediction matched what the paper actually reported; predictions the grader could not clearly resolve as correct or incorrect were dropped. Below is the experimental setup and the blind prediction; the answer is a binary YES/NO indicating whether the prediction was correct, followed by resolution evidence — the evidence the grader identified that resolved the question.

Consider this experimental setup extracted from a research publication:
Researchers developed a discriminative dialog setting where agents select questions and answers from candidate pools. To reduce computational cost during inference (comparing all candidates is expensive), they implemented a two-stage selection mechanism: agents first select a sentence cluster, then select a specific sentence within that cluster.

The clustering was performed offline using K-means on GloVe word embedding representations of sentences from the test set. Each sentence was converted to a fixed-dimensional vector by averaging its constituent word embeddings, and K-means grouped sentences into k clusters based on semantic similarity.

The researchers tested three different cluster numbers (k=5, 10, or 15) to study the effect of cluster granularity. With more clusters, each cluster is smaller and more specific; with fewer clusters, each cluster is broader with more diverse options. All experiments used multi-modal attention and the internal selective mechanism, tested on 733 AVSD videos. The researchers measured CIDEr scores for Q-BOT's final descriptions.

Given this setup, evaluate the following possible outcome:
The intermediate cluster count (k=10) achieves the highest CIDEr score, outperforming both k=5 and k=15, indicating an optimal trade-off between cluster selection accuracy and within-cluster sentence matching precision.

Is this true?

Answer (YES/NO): YES